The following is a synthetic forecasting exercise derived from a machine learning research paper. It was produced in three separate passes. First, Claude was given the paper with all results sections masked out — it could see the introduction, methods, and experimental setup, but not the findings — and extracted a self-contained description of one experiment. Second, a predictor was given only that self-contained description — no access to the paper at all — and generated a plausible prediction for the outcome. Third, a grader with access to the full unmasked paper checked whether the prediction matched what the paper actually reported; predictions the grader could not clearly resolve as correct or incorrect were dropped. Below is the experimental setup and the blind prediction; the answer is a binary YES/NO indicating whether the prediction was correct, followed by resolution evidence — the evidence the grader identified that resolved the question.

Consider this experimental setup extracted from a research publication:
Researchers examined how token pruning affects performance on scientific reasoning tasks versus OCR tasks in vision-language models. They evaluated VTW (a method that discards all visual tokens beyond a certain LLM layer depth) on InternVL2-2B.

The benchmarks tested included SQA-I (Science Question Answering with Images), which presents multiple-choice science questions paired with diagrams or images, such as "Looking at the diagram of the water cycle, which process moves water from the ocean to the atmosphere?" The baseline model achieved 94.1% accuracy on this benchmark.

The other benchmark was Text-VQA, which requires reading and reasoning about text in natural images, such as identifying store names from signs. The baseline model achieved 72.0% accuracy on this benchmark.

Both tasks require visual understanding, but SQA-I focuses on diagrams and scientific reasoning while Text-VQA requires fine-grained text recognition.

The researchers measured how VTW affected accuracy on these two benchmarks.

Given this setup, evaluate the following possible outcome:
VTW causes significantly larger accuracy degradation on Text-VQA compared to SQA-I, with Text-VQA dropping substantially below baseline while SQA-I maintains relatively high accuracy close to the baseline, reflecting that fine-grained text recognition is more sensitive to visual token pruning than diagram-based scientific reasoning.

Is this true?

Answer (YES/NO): NO